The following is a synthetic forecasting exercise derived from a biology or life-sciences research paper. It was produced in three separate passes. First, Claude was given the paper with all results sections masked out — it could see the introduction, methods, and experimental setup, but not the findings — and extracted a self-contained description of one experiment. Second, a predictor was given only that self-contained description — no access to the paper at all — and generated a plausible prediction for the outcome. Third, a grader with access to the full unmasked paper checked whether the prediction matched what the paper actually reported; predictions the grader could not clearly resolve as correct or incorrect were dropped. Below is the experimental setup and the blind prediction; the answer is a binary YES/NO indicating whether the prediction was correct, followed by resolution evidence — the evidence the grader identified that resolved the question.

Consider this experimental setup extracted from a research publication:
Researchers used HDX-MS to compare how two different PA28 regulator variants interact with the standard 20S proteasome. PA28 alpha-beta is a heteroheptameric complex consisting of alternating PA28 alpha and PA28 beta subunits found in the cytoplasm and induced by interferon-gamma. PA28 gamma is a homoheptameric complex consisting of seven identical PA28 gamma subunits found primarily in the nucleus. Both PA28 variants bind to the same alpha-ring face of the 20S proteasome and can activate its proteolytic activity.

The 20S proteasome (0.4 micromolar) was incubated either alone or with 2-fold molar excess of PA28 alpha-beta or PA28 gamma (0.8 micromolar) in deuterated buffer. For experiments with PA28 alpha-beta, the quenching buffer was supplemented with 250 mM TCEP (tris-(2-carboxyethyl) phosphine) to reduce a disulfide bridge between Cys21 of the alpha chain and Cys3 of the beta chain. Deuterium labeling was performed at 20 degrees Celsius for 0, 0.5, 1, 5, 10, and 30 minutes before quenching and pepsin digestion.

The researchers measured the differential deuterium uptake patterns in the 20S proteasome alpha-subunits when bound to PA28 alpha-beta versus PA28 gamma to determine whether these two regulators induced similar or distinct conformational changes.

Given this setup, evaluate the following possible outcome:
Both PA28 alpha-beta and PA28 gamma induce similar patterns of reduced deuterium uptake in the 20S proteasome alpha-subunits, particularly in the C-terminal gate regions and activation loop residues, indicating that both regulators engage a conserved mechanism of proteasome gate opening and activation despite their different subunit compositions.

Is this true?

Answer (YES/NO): NO